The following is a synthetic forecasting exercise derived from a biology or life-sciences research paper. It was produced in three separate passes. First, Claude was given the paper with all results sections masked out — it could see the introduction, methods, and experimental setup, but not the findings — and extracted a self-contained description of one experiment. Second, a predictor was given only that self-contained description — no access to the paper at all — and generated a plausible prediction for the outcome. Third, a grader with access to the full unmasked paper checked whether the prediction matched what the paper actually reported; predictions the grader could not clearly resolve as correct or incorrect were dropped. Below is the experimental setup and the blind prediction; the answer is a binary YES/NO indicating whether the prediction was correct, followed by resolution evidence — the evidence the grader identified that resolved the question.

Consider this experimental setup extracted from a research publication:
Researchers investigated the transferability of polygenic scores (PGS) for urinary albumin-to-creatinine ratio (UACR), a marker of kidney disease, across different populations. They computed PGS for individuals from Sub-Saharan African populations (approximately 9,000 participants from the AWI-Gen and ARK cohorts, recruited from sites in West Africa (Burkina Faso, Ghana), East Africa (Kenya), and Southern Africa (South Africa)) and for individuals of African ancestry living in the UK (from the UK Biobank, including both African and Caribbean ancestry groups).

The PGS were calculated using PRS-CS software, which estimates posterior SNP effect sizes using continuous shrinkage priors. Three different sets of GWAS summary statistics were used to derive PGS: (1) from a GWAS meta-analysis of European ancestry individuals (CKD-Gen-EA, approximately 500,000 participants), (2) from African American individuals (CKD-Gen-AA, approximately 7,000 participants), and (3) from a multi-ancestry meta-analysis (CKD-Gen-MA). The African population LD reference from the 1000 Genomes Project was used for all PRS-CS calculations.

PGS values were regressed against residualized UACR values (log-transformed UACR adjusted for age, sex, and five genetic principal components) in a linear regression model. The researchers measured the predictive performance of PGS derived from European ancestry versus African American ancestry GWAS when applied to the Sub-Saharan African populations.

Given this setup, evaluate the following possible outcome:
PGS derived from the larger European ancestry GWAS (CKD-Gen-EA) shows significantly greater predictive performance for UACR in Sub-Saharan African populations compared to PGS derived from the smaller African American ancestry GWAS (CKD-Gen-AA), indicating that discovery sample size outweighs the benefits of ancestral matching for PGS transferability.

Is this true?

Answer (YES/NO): YES